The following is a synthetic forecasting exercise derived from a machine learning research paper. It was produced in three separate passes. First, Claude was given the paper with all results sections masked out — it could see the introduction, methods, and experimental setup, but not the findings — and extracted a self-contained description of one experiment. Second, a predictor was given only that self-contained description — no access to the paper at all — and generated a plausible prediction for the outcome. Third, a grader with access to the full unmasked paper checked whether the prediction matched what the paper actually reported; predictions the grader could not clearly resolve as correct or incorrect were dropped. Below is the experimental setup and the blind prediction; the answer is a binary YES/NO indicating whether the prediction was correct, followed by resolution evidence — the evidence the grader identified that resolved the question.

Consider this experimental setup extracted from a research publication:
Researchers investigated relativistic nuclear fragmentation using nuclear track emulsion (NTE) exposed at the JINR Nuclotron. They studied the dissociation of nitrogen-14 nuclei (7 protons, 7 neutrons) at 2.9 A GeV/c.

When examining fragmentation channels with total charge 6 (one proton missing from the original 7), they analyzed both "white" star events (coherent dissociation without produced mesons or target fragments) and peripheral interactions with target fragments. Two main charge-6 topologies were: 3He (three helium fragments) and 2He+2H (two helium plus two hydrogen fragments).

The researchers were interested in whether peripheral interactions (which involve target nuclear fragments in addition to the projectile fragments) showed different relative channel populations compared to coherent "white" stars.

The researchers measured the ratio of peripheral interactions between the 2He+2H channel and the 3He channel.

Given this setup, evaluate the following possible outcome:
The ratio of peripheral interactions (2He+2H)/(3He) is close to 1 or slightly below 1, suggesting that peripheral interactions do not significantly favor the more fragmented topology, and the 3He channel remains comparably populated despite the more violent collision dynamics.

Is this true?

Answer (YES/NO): NO